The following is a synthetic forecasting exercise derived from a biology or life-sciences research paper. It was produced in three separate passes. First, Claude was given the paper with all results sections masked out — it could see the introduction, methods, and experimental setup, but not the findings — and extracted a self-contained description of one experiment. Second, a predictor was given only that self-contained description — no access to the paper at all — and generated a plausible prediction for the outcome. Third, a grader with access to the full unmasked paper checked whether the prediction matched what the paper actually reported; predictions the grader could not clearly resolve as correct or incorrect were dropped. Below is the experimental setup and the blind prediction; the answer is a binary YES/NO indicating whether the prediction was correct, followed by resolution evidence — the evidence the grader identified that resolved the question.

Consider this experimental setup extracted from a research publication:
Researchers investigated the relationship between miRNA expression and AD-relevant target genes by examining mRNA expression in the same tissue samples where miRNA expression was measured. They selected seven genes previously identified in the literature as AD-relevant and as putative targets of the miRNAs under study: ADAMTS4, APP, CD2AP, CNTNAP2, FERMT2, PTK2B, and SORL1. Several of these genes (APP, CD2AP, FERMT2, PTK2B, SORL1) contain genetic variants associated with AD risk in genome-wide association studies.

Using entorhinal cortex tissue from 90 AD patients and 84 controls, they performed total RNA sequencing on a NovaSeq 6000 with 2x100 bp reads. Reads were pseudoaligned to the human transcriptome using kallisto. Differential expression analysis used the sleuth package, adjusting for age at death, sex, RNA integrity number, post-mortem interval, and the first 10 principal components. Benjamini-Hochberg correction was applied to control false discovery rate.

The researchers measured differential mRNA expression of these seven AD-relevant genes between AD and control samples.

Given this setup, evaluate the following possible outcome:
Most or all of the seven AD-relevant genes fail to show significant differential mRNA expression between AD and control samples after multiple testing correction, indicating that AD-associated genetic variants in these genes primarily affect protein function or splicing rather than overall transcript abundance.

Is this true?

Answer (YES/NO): YES